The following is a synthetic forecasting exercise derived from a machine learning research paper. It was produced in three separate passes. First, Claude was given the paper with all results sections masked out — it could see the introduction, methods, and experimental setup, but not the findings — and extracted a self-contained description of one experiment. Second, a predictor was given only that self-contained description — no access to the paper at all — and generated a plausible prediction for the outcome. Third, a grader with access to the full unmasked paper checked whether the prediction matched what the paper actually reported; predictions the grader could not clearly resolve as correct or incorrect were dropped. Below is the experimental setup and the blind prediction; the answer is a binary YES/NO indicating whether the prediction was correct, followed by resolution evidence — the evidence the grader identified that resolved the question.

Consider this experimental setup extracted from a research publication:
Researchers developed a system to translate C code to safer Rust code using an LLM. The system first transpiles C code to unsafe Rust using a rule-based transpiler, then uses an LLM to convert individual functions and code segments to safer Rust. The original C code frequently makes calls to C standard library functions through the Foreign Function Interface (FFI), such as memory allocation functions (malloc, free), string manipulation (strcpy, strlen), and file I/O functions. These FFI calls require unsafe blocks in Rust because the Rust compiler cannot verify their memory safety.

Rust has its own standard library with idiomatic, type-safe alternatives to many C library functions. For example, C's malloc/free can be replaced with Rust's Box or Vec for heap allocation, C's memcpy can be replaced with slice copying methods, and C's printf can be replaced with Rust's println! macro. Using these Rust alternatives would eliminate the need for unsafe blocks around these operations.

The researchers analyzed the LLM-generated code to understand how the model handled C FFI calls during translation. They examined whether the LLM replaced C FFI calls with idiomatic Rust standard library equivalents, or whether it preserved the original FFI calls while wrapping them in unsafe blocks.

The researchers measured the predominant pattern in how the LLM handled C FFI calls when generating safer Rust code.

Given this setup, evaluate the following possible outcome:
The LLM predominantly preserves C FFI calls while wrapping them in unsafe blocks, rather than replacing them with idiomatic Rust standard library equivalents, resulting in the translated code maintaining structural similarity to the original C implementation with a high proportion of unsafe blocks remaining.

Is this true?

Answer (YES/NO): YES